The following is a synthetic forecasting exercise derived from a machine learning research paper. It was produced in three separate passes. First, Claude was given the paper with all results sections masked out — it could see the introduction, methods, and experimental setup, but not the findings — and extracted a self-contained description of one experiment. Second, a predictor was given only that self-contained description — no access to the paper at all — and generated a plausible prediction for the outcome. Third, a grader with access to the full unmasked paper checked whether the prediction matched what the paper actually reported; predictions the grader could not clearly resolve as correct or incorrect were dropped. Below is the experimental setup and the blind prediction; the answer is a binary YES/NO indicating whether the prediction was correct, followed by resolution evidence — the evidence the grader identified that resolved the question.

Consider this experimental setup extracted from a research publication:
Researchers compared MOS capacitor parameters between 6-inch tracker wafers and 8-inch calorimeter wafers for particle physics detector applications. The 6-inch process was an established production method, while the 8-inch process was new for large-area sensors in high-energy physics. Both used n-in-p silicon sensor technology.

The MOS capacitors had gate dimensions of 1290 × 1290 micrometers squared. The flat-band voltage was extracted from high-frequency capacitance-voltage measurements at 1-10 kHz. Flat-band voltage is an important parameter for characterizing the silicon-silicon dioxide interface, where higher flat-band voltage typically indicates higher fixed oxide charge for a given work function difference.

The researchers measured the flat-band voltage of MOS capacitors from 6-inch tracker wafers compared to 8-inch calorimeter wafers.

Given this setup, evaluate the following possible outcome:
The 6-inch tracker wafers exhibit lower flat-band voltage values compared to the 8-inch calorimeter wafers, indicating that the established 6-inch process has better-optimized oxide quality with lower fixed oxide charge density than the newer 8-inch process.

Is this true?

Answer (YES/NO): YES